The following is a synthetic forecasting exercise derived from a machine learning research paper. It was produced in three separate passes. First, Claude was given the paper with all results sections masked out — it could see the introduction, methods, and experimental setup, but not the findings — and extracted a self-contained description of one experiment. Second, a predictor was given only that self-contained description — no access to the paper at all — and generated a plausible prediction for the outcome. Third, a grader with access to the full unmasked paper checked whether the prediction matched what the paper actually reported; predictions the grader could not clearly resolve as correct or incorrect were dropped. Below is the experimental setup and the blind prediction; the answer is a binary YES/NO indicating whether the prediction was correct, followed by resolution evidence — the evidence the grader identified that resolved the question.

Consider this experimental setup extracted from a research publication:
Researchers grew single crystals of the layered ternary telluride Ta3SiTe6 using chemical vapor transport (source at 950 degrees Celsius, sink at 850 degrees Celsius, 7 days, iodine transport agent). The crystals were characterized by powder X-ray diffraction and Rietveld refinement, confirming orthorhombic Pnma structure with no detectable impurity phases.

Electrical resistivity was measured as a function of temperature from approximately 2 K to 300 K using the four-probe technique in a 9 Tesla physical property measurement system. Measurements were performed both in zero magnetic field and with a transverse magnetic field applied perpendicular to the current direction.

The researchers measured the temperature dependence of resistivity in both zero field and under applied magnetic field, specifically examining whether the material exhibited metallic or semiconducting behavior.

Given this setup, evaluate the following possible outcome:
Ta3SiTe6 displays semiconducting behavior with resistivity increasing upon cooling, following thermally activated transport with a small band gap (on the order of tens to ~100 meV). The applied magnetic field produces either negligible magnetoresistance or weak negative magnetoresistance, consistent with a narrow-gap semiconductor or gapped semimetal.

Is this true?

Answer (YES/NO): NO